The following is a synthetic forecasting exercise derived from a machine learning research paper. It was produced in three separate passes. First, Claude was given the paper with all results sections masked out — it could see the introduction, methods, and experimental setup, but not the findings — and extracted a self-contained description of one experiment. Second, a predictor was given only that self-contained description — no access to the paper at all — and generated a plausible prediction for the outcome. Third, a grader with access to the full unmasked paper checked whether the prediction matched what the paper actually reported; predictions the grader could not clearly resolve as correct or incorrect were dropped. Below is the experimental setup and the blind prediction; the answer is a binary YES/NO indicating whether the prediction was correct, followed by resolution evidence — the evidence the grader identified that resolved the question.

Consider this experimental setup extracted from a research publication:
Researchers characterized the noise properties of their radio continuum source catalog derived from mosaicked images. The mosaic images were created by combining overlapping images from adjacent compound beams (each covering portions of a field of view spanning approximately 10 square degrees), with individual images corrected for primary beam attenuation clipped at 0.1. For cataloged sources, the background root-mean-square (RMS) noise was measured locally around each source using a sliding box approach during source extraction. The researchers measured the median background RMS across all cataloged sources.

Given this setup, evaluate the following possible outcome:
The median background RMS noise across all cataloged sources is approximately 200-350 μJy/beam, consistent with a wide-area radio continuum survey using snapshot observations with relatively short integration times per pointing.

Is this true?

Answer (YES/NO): NO